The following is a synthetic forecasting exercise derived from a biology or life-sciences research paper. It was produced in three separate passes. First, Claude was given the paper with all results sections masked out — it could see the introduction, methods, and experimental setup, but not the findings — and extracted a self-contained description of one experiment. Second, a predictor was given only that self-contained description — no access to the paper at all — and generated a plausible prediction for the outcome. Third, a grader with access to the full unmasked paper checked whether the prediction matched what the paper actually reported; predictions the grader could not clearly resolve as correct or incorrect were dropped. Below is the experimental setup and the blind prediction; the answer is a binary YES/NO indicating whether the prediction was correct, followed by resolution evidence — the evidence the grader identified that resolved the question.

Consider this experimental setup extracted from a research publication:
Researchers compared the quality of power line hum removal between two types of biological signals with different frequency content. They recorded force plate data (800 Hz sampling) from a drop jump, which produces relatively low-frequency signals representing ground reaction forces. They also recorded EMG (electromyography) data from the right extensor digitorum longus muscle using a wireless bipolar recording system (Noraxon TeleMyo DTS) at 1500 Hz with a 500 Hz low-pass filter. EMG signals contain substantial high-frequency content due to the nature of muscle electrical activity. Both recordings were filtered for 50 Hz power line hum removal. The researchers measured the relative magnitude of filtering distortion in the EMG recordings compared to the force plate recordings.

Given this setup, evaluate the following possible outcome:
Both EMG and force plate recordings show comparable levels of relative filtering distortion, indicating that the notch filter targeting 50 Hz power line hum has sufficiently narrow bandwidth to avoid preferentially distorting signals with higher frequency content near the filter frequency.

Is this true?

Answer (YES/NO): NO